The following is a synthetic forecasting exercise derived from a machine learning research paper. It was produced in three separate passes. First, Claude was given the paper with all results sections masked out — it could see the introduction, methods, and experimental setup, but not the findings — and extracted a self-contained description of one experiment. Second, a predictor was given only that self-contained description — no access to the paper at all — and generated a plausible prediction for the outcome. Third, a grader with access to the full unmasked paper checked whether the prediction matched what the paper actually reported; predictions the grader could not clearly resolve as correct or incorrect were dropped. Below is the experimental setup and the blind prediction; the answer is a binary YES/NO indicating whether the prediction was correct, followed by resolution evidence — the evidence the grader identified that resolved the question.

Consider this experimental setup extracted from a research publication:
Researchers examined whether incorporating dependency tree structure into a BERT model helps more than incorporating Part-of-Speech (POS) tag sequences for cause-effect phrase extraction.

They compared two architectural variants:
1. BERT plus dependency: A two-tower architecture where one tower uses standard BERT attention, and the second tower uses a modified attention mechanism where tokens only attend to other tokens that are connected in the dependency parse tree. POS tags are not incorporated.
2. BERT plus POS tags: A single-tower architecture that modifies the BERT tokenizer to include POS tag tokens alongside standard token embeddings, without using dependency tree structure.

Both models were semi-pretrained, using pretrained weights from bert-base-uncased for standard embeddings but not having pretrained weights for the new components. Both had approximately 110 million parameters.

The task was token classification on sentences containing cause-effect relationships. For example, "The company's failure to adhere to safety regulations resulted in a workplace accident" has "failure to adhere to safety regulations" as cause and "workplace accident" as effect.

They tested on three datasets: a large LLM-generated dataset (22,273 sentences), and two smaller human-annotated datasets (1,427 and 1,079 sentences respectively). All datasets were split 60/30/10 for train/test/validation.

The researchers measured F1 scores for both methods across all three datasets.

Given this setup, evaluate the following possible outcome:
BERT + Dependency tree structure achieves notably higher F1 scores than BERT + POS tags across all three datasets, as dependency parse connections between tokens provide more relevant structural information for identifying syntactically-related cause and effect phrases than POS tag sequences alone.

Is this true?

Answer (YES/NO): NO